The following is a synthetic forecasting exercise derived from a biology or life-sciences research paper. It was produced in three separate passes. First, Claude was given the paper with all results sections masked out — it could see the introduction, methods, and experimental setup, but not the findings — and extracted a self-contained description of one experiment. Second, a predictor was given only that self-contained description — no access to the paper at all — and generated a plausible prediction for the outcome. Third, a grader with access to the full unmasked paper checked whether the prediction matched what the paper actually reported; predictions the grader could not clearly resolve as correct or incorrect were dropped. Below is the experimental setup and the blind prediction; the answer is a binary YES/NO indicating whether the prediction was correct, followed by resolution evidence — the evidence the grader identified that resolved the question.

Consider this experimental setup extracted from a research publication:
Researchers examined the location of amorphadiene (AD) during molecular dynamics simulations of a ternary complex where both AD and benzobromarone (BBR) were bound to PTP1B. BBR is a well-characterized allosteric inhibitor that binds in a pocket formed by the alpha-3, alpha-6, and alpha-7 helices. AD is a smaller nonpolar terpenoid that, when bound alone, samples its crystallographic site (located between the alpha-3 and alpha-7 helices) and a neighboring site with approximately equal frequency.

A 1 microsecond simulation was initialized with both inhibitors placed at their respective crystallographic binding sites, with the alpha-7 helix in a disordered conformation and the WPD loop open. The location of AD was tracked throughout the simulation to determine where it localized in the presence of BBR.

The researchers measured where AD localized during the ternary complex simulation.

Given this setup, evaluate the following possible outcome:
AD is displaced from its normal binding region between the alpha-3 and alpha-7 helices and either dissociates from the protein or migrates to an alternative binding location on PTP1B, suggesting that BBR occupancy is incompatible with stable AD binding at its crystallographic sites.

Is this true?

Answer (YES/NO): YES